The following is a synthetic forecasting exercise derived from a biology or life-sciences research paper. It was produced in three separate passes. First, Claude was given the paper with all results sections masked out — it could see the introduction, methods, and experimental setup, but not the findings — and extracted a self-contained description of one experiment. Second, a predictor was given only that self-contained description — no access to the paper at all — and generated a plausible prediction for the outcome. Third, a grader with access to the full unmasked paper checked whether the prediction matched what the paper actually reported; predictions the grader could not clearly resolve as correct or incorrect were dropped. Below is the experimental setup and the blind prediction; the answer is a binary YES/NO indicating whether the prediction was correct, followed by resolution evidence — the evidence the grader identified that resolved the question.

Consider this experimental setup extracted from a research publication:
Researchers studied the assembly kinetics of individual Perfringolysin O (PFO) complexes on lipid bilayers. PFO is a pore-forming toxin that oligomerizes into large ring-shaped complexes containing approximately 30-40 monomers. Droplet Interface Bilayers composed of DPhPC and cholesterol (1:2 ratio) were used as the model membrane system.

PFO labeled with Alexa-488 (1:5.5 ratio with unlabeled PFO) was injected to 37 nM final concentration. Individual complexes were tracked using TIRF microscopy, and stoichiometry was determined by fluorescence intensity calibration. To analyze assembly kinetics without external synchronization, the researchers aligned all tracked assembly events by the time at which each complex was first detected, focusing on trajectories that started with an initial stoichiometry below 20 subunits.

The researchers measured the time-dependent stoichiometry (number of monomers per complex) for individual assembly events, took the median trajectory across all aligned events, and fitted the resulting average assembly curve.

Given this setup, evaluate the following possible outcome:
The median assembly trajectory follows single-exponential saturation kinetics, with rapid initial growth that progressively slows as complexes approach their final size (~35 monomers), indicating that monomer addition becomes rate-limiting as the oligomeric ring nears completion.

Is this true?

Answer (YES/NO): NO